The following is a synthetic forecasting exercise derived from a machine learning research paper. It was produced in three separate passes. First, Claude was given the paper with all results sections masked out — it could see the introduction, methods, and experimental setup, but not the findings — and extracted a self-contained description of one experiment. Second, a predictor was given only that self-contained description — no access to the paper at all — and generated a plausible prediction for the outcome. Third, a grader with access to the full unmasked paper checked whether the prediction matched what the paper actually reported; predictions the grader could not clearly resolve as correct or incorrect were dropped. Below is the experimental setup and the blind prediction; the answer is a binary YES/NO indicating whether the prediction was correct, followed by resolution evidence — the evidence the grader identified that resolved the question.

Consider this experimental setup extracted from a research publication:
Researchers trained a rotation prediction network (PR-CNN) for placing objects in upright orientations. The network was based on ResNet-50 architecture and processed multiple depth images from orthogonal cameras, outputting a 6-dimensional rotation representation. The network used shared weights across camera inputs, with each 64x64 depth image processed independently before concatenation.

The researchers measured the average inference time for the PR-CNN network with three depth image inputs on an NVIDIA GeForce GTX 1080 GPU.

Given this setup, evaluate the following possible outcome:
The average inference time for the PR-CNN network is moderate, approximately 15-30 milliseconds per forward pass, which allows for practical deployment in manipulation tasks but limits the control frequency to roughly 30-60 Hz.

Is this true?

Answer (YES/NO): NO